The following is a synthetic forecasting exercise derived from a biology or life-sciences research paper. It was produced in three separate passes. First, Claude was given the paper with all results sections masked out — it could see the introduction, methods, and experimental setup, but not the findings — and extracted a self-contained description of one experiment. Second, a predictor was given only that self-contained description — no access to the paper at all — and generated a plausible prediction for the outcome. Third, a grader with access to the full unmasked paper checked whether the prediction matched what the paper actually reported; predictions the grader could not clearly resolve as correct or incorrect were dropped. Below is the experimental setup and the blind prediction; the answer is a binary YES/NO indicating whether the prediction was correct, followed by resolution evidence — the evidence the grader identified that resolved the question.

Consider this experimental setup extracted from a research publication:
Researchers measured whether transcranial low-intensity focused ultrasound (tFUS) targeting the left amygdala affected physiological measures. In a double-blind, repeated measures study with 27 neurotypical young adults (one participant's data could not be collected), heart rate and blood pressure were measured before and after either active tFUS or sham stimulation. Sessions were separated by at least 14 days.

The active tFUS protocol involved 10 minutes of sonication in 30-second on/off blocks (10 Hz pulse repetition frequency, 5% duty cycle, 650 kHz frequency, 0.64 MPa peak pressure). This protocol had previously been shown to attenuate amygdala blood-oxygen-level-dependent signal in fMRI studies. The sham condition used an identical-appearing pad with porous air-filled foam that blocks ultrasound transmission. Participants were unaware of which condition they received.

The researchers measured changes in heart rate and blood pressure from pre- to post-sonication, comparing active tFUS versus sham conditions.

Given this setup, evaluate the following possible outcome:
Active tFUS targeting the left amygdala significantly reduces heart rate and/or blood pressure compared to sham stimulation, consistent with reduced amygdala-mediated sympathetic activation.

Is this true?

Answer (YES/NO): NO